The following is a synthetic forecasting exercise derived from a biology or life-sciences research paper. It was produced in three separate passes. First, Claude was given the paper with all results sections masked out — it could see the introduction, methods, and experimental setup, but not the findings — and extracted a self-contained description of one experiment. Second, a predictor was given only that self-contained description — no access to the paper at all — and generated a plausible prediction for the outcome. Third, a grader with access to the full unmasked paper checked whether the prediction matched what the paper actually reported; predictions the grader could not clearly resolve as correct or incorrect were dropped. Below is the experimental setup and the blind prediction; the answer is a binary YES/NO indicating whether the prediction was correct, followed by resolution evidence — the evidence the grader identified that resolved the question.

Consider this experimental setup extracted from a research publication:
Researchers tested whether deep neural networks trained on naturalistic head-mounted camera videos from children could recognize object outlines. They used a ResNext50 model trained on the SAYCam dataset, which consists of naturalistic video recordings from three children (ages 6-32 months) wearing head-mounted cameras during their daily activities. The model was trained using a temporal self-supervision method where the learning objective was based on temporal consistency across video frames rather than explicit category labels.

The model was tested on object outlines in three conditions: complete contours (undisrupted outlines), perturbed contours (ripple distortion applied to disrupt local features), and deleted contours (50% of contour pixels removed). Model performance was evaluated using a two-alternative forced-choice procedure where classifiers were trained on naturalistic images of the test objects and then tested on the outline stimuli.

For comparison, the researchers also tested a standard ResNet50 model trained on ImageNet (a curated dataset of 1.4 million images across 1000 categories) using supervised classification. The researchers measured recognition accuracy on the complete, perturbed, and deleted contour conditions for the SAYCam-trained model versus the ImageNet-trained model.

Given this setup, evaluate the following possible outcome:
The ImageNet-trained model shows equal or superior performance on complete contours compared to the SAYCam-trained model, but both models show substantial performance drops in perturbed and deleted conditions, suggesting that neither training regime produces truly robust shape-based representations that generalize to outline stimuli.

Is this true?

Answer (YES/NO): NO